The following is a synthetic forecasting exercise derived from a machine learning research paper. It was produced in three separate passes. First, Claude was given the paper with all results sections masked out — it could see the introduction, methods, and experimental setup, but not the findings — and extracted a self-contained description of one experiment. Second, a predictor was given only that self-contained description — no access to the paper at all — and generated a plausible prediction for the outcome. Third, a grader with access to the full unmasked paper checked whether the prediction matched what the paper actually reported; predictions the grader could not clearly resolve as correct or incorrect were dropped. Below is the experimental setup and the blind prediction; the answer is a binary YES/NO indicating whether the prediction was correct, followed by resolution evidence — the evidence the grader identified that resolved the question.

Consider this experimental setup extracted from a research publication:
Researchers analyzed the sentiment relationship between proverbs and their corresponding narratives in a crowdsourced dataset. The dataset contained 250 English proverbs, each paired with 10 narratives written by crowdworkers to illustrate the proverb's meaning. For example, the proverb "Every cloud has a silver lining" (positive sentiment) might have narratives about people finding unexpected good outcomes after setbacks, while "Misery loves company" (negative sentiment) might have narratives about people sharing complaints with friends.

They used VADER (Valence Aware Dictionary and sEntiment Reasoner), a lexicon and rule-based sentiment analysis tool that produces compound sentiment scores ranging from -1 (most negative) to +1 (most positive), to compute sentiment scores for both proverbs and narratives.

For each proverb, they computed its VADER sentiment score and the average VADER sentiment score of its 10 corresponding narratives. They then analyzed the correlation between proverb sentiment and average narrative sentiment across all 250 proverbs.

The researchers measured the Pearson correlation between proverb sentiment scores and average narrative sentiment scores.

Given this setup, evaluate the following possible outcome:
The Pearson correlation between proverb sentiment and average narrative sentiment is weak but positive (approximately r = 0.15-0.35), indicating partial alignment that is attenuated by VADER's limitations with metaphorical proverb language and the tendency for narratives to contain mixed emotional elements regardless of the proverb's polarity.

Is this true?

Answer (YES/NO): YES